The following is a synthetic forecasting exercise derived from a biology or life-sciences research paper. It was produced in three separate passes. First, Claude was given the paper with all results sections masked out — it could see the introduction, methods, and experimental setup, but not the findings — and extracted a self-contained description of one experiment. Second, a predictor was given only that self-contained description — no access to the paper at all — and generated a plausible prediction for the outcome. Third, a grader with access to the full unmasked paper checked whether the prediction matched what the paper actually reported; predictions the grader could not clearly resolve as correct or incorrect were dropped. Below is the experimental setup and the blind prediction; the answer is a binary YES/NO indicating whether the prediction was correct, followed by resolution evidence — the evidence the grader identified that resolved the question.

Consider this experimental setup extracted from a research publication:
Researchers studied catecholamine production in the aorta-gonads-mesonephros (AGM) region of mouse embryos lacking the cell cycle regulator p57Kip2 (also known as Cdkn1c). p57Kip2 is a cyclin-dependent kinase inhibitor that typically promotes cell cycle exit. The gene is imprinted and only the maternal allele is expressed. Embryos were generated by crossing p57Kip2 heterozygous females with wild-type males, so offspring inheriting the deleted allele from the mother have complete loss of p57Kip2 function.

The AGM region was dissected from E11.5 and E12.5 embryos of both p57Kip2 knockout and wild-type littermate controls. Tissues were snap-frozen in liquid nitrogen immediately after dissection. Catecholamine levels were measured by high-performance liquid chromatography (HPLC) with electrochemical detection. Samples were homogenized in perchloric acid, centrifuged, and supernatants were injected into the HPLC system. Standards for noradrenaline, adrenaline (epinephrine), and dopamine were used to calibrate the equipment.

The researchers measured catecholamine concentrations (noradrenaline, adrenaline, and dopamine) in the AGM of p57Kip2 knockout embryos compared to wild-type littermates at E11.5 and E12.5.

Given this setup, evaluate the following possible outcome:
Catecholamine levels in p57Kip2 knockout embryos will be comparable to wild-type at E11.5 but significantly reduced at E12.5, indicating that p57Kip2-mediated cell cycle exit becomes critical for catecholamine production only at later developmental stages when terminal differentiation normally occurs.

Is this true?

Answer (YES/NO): NO